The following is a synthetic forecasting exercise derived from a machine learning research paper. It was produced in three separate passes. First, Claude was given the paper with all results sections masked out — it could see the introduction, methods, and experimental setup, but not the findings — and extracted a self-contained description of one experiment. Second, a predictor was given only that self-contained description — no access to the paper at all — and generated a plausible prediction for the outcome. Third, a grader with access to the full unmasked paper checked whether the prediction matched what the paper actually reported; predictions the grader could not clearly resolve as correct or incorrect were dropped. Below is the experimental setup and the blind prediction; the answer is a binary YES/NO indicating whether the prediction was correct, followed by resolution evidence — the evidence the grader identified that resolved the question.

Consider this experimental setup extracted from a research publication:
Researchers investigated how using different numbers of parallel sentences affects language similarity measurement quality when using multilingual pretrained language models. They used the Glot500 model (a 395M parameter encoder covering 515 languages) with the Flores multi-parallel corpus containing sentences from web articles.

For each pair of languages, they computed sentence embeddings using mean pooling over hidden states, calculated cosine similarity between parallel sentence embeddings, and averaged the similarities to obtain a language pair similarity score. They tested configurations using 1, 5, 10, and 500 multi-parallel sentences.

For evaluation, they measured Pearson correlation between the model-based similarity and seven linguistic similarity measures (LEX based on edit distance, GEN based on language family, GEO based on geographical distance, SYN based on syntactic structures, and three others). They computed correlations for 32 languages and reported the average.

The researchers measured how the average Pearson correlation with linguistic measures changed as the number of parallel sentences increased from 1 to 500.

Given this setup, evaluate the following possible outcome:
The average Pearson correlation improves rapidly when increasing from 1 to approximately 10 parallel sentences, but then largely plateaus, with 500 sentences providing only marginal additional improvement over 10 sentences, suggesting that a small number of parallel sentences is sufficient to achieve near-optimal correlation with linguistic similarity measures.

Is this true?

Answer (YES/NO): YES